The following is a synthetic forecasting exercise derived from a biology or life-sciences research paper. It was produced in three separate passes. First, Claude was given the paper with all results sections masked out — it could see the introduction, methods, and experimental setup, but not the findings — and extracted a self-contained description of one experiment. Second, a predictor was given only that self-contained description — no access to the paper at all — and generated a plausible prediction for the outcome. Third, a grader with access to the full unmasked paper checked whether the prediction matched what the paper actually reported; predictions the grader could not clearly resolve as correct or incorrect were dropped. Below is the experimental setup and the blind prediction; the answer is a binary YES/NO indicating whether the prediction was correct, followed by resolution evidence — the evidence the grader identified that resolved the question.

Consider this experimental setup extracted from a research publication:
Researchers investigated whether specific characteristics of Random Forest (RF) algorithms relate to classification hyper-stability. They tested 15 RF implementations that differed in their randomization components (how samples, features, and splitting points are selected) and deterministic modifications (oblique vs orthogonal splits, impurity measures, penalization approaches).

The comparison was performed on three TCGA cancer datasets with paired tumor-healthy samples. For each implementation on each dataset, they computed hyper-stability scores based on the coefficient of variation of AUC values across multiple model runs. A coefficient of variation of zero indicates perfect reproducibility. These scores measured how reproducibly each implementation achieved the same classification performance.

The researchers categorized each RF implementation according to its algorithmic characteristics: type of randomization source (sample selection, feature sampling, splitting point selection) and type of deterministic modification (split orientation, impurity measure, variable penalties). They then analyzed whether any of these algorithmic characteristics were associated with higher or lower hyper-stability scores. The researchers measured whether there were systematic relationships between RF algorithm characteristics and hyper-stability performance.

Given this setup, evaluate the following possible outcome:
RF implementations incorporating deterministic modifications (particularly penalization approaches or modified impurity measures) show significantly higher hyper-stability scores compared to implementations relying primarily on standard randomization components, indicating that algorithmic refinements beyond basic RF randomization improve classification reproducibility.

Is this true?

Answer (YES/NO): NO